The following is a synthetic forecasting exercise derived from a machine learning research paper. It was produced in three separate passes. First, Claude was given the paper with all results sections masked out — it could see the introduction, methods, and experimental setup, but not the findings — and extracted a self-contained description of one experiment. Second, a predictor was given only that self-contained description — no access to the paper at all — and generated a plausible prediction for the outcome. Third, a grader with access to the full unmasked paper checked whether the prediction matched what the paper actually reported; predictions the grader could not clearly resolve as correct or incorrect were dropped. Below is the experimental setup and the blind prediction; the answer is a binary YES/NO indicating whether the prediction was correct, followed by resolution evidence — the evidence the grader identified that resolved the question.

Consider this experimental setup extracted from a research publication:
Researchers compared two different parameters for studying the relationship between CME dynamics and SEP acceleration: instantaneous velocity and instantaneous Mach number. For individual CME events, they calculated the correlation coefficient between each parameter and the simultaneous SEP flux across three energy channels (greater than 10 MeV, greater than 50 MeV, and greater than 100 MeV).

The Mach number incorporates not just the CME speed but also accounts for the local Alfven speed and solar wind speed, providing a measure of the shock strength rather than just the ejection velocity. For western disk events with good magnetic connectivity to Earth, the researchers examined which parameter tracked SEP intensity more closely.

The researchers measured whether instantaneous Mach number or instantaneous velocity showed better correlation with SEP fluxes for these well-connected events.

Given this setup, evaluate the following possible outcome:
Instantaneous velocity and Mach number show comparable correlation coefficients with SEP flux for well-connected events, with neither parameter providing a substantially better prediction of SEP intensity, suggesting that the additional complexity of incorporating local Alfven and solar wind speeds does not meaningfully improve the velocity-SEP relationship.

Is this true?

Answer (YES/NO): NO